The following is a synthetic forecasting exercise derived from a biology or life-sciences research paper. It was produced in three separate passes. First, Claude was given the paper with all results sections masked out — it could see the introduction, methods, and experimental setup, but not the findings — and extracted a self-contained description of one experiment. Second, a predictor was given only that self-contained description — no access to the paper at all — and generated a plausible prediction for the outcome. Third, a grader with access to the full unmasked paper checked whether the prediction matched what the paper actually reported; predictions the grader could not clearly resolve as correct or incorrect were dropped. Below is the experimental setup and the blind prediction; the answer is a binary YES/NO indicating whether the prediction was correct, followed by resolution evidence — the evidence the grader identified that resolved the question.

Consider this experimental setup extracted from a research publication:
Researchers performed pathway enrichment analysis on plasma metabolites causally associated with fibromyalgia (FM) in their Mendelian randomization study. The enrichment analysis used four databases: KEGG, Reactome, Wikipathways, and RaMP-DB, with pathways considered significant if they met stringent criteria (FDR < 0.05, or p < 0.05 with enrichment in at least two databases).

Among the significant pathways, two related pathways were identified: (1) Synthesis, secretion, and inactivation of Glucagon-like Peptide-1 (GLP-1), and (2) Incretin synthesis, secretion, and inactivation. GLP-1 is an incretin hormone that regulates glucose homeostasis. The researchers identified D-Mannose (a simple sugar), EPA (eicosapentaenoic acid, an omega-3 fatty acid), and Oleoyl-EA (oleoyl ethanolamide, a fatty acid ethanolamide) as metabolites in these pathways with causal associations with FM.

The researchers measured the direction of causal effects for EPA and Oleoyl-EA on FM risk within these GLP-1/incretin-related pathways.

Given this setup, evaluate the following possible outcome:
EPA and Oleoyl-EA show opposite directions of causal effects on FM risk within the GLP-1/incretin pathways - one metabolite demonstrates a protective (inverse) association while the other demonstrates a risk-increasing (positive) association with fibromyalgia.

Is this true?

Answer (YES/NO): YES